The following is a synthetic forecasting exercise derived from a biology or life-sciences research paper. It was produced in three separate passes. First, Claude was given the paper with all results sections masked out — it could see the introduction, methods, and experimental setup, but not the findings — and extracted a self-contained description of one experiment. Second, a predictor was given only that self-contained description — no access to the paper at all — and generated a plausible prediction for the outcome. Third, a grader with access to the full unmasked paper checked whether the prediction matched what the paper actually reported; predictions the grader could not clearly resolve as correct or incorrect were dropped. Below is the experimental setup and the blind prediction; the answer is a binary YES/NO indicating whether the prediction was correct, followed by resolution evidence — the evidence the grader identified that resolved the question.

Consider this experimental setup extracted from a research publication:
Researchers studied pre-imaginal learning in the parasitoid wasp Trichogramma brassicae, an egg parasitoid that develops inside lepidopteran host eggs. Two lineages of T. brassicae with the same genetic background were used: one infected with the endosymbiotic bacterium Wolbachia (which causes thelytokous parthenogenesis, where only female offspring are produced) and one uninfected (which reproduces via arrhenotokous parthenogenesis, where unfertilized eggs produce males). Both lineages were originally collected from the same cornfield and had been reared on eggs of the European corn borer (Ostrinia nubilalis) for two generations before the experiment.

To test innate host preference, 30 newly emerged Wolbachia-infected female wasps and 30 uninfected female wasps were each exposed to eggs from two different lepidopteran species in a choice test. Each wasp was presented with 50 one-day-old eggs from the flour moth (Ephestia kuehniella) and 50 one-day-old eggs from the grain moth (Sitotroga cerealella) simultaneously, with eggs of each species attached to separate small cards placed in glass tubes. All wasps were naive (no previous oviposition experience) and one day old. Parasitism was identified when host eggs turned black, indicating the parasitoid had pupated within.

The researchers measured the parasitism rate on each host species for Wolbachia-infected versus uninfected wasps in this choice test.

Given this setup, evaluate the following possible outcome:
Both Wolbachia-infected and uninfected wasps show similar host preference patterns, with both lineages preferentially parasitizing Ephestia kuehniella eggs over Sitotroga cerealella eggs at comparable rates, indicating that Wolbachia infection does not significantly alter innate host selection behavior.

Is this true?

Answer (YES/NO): NO